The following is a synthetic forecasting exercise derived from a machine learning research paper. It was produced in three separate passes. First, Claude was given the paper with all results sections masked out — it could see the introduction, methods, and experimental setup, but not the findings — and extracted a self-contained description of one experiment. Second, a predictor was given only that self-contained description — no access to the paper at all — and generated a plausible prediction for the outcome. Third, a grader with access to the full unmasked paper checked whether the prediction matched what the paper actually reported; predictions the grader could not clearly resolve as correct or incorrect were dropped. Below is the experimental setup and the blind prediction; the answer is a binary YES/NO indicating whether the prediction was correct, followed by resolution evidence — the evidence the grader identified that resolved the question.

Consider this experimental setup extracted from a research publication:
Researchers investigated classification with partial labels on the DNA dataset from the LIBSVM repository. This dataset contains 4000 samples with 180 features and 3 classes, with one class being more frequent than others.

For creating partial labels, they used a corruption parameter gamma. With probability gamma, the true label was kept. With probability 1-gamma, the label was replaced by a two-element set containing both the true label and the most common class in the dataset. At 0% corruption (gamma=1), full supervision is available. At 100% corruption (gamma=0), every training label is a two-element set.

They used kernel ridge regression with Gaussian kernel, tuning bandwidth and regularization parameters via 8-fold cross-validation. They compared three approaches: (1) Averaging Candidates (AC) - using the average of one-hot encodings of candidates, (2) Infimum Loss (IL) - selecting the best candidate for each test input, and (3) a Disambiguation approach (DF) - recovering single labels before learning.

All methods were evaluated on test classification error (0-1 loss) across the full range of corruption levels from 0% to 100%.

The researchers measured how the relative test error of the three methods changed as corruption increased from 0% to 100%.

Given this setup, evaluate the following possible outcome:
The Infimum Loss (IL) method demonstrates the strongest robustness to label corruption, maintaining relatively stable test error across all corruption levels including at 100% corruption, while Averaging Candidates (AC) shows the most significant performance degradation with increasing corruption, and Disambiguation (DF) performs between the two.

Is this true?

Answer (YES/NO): NO